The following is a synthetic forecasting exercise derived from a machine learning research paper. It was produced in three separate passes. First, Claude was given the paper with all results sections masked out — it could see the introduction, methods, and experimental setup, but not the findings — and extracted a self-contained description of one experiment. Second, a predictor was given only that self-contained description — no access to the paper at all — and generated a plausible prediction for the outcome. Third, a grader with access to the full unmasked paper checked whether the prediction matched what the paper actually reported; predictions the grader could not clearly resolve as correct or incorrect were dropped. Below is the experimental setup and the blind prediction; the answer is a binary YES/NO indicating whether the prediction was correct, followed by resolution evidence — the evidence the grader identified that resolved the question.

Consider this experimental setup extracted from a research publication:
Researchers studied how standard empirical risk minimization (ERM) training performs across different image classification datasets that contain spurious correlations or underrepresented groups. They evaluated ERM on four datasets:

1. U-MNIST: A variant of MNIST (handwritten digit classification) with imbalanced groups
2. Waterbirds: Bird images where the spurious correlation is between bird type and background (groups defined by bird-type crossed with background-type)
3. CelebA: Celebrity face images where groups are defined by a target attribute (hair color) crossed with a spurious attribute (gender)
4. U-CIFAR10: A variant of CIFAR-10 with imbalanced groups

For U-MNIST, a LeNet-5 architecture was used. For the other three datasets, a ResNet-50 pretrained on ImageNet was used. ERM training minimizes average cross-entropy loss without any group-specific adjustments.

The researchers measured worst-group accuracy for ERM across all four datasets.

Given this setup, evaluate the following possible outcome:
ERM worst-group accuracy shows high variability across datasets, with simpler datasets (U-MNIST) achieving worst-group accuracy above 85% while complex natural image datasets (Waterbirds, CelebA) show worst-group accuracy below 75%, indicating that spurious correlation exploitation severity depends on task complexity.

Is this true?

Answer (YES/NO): NO